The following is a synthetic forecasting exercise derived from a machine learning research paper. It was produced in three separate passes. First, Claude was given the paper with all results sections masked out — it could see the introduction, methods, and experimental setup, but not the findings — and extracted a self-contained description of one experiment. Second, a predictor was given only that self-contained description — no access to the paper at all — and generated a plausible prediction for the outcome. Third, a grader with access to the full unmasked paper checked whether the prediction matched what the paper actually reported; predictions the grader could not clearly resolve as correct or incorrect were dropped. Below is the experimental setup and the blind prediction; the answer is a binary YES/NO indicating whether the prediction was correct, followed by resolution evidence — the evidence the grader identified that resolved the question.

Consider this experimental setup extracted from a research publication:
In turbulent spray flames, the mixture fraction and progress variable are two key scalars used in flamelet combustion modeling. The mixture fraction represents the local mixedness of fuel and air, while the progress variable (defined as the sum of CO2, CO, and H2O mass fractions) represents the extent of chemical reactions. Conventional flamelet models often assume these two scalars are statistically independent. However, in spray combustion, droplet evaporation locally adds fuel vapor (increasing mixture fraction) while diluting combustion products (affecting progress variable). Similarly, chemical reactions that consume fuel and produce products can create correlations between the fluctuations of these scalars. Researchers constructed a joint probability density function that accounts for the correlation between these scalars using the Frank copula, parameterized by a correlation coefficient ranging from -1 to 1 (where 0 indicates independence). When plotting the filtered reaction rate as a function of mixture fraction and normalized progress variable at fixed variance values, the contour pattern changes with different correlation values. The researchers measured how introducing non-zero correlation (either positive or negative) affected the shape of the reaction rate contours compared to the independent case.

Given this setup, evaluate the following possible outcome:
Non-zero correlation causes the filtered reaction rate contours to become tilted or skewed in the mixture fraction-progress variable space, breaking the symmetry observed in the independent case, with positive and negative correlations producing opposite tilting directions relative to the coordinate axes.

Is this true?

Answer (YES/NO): YES